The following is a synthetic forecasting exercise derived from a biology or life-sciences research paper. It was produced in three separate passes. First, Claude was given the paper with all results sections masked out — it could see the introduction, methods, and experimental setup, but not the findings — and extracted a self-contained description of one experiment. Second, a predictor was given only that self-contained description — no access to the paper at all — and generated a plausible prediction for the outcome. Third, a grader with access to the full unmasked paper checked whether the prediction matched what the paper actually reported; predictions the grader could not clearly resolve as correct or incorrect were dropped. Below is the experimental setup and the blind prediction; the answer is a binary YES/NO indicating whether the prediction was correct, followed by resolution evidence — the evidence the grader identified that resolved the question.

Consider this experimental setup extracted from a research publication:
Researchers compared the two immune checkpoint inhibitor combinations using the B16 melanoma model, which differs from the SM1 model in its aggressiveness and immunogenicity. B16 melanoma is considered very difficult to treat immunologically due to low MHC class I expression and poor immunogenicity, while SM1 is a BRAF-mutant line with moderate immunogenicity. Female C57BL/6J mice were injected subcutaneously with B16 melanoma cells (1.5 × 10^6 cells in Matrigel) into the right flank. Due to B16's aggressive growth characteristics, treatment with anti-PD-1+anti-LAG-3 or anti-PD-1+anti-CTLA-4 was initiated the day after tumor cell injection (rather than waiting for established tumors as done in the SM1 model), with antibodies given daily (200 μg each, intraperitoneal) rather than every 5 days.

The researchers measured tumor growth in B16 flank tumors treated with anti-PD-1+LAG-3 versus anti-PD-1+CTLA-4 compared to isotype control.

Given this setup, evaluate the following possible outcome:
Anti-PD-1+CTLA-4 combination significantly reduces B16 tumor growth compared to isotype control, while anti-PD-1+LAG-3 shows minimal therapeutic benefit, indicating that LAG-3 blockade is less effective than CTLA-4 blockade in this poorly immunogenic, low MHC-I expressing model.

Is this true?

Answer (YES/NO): NO